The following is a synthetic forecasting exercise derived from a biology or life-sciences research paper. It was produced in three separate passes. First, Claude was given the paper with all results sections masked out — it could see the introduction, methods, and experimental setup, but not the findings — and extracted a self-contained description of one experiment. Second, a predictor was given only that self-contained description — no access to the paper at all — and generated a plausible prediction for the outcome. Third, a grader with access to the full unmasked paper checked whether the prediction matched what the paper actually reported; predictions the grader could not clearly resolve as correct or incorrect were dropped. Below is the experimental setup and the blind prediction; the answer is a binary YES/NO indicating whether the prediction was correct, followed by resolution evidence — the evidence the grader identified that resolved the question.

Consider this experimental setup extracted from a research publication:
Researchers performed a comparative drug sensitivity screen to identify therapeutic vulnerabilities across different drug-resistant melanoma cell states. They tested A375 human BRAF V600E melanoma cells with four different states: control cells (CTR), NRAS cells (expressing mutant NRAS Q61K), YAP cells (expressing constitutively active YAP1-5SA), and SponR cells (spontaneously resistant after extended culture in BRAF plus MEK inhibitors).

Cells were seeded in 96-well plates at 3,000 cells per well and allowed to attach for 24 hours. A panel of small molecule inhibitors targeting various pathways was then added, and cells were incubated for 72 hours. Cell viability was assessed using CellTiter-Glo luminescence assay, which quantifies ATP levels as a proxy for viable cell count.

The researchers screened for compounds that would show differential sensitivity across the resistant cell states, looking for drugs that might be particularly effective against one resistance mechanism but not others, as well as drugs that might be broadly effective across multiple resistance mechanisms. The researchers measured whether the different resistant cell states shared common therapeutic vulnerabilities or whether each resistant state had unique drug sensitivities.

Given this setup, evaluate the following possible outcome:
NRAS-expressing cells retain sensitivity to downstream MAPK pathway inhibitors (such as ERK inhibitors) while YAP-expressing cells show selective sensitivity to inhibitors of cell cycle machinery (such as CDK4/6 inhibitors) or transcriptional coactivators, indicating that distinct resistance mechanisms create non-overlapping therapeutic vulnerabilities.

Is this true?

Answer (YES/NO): NO